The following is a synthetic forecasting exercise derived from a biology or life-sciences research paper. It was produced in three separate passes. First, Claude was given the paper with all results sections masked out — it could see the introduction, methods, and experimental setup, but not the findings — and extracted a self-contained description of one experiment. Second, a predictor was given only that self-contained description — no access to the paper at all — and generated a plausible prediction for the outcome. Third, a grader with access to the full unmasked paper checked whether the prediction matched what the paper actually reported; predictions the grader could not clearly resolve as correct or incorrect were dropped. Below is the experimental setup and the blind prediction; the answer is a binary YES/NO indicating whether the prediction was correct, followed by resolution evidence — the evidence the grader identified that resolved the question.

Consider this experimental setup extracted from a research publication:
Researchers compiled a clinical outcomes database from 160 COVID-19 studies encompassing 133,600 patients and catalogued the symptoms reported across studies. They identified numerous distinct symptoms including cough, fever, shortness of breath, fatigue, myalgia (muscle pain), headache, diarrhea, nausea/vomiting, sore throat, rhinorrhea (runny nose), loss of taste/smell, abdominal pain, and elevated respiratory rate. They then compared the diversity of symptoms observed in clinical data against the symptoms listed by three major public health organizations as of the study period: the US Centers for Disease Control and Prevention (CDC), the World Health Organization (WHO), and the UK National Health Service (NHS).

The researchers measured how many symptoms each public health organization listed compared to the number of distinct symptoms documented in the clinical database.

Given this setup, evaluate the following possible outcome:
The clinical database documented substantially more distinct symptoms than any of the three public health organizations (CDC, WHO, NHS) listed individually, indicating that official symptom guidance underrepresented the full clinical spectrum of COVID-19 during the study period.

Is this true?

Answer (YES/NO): YES